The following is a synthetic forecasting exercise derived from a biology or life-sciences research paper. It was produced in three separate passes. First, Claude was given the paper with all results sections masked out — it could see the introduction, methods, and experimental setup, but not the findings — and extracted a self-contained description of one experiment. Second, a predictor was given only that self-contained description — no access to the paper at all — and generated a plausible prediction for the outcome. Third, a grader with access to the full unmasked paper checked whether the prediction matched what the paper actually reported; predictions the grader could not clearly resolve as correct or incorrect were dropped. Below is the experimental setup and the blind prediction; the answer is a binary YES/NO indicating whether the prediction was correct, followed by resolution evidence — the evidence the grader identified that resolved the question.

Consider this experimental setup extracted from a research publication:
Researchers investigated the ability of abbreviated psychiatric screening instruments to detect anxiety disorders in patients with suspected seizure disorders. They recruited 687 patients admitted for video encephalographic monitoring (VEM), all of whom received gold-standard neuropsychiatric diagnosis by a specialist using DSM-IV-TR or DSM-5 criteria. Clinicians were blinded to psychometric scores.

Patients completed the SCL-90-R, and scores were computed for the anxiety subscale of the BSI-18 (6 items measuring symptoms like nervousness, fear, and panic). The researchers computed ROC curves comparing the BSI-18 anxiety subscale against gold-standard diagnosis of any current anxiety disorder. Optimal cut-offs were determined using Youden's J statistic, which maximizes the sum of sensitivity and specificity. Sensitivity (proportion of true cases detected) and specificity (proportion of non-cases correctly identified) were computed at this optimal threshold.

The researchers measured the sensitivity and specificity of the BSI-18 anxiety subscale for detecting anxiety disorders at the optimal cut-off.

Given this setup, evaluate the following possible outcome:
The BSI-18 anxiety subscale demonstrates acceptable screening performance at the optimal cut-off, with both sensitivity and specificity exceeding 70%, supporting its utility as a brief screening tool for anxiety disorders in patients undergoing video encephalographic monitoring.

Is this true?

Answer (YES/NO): NO